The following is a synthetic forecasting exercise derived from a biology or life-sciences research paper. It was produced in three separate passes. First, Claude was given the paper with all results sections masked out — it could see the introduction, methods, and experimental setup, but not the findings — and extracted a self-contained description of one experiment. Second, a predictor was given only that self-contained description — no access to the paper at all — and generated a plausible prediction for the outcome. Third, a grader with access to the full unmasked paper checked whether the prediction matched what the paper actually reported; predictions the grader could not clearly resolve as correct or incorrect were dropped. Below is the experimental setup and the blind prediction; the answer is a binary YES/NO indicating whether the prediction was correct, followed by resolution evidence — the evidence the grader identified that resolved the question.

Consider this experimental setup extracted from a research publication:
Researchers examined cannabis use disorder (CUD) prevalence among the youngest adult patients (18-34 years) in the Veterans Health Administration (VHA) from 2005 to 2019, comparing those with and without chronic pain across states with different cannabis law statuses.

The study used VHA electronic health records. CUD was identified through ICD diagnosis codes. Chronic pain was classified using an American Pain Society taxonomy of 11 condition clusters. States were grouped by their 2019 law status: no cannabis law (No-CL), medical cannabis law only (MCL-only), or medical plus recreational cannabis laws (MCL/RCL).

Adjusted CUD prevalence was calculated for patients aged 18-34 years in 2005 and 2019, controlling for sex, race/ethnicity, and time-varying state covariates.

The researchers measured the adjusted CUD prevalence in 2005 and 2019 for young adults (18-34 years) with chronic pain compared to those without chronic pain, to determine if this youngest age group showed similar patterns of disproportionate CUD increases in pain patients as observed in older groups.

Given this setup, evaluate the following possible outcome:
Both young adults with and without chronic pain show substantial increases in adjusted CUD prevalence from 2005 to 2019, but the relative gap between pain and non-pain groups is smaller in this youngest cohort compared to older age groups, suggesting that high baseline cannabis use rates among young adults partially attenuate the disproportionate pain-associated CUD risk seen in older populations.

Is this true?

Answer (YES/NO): YES